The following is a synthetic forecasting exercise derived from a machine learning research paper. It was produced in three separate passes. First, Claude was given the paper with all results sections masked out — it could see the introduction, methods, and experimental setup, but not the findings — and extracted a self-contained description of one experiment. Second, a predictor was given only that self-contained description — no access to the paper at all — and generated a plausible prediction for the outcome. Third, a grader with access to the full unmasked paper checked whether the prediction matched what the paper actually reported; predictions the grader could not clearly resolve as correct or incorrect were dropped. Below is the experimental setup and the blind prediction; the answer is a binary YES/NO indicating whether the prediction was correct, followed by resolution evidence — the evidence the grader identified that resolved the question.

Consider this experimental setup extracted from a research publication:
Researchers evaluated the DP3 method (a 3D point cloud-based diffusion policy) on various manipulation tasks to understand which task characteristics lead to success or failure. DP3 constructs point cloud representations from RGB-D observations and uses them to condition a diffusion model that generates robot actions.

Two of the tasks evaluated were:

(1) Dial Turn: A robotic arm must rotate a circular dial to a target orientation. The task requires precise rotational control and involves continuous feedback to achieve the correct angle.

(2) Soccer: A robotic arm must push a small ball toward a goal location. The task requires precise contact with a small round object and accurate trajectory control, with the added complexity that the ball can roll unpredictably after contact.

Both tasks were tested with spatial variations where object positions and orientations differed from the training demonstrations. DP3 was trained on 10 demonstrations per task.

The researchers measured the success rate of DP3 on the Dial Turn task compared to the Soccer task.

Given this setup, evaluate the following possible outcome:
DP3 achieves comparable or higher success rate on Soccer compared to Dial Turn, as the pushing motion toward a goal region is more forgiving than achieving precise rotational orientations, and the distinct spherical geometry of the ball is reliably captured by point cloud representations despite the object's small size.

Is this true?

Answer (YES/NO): NO